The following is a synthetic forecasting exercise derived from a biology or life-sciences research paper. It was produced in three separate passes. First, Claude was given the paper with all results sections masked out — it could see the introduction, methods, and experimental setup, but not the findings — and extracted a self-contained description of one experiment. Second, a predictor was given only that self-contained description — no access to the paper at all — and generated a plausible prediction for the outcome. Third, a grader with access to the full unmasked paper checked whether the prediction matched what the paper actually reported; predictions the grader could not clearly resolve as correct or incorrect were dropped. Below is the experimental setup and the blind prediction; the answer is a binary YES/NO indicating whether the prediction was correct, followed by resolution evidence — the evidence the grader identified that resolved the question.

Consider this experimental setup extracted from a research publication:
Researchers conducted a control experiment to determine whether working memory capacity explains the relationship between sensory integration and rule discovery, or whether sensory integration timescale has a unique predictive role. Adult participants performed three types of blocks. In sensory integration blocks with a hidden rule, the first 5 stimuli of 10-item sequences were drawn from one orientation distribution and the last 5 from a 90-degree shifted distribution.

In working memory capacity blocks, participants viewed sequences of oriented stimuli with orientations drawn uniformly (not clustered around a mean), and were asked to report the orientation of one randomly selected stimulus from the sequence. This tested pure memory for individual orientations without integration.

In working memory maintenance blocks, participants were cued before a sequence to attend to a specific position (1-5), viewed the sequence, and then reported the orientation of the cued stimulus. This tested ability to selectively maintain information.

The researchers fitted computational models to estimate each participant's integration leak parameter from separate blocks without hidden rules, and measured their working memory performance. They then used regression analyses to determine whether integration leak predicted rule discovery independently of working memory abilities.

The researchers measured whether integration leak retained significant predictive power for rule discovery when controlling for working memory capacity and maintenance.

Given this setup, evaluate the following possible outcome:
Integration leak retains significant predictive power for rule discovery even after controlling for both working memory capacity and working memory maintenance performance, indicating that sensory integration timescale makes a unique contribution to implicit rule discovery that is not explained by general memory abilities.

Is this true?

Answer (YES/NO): YES